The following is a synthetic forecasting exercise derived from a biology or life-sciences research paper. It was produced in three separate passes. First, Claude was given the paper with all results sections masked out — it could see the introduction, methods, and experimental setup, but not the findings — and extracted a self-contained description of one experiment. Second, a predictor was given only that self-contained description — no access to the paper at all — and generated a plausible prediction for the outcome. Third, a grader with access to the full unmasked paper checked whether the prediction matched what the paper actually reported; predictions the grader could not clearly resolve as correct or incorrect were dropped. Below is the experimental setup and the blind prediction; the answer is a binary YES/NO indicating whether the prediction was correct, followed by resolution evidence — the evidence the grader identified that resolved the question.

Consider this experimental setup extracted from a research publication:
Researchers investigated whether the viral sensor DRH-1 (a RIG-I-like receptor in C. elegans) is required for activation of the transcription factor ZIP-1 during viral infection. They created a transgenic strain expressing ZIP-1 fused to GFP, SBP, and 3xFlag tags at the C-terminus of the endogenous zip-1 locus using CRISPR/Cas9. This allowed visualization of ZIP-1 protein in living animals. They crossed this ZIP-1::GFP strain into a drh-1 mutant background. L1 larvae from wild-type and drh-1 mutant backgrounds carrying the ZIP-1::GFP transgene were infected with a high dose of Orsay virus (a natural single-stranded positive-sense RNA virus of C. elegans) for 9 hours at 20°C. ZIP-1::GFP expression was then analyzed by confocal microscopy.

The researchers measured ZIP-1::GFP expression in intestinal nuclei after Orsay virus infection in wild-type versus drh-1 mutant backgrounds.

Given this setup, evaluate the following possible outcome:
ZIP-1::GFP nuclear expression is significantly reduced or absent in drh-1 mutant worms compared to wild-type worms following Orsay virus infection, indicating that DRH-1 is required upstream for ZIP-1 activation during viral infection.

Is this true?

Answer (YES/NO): YES